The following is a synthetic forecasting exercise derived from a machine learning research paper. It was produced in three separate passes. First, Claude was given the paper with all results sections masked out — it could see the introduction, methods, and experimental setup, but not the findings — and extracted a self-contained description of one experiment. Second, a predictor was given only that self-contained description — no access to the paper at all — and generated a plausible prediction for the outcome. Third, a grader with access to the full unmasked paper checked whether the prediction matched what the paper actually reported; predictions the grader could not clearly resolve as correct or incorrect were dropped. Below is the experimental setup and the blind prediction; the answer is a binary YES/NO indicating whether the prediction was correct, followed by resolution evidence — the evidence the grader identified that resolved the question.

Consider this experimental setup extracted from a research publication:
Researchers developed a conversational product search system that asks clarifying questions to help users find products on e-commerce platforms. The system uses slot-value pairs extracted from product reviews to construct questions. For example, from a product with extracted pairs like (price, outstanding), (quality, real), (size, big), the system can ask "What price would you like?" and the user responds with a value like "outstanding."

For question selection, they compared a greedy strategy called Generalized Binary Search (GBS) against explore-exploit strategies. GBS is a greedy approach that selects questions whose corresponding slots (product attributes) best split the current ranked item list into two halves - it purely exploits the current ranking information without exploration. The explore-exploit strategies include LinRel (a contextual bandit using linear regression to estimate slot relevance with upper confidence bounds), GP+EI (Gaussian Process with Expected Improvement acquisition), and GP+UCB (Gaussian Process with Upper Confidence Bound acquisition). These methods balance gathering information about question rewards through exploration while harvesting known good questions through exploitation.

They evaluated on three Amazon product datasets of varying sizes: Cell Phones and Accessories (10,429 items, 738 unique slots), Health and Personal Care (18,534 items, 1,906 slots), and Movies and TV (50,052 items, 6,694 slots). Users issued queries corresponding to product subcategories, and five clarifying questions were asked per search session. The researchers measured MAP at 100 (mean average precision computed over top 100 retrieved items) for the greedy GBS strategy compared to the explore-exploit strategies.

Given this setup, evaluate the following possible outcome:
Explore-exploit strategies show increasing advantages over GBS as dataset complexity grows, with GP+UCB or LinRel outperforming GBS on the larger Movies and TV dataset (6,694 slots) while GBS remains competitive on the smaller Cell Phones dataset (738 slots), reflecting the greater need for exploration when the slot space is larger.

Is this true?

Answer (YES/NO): NO